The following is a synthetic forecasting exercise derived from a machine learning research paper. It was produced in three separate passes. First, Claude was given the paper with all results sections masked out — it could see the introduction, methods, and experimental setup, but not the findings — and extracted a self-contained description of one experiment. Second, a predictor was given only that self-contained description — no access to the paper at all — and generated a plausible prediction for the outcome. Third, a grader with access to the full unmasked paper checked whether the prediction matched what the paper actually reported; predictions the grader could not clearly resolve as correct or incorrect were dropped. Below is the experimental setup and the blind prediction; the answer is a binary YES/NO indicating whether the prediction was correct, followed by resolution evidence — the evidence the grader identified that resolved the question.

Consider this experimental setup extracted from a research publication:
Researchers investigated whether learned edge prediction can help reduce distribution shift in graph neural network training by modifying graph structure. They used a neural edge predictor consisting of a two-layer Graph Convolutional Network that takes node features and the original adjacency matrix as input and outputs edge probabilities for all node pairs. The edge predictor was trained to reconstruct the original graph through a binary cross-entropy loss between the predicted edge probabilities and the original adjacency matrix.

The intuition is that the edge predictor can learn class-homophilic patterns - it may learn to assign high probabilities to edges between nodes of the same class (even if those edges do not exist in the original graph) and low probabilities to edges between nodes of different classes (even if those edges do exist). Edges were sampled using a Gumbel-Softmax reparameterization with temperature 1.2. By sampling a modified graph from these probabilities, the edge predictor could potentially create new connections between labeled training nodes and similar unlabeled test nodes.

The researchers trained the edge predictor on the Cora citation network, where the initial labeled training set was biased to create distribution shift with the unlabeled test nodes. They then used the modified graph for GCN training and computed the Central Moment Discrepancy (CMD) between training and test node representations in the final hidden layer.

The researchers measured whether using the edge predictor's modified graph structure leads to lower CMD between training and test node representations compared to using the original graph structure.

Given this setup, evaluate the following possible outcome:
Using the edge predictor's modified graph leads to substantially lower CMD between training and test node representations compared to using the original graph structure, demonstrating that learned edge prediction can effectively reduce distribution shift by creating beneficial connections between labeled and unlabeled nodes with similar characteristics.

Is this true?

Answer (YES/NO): NO